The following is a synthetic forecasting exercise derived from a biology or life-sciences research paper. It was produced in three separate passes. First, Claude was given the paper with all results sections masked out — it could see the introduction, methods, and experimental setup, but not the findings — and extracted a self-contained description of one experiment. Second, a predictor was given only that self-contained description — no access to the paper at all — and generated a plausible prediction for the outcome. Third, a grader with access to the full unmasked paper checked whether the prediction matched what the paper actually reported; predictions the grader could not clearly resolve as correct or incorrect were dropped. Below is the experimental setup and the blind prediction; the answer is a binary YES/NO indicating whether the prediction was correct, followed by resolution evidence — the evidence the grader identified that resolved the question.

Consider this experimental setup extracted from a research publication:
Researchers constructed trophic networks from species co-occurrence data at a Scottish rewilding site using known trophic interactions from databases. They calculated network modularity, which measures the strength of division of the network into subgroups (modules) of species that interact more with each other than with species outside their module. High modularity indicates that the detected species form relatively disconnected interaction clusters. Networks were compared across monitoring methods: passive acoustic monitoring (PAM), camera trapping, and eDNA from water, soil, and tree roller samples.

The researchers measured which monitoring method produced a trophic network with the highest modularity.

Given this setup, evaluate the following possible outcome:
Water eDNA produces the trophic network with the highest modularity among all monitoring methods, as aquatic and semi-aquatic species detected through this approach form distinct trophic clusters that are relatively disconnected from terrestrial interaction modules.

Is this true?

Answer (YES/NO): NO